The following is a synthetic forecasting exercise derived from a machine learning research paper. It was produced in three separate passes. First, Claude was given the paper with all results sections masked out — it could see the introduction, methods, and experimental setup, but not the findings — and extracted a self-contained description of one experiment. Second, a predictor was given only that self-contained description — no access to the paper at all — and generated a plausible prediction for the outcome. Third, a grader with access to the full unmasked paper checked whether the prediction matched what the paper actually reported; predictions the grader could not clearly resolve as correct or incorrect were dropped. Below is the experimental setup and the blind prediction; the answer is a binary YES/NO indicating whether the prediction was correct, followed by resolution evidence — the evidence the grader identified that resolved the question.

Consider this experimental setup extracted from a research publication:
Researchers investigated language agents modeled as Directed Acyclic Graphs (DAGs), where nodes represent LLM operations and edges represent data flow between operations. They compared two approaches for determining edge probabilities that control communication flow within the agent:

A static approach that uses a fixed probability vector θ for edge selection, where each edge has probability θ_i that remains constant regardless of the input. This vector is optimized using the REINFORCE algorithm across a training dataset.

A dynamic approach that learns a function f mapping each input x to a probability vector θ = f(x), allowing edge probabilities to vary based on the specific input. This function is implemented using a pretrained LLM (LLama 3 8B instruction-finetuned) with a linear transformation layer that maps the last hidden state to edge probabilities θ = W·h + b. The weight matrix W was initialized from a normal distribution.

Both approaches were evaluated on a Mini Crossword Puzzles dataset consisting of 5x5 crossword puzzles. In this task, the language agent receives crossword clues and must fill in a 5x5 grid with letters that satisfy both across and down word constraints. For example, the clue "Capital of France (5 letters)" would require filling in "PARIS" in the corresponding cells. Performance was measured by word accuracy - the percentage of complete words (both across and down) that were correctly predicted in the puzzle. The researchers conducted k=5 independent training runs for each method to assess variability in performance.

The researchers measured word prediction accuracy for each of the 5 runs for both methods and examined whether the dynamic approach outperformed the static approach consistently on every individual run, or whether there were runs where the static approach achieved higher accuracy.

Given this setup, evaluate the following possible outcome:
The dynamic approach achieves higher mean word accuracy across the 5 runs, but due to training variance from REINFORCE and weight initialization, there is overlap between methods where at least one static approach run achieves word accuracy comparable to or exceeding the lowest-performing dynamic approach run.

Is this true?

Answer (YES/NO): YES